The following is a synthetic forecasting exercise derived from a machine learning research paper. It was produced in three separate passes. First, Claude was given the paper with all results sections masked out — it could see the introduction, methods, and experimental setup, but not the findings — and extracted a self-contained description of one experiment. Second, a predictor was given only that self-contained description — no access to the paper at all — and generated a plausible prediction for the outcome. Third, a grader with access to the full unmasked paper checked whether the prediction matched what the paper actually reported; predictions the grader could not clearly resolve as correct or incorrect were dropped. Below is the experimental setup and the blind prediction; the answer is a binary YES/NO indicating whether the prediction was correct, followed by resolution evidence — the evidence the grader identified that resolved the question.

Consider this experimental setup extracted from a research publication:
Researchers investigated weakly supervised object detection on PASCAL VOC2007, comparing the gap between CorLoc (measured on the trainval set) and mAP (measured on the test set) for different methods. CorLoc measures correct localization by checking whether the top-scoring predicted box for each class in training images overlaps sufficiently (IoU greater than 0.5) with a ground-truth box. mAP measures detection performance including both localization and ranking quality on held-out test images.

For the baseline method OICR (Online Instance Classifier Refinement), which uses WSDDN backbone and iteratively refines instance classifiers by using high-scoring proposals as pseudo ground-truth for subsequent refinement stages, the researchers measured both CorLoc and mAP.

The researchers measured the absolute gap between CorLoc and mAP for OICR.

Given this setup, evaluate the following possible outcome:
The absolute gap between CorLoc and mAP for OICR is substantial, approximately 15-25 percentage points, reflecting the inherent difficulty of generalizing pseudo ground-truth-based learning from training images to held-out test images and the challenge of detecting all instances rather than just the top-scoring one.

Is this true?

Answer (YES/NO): YES